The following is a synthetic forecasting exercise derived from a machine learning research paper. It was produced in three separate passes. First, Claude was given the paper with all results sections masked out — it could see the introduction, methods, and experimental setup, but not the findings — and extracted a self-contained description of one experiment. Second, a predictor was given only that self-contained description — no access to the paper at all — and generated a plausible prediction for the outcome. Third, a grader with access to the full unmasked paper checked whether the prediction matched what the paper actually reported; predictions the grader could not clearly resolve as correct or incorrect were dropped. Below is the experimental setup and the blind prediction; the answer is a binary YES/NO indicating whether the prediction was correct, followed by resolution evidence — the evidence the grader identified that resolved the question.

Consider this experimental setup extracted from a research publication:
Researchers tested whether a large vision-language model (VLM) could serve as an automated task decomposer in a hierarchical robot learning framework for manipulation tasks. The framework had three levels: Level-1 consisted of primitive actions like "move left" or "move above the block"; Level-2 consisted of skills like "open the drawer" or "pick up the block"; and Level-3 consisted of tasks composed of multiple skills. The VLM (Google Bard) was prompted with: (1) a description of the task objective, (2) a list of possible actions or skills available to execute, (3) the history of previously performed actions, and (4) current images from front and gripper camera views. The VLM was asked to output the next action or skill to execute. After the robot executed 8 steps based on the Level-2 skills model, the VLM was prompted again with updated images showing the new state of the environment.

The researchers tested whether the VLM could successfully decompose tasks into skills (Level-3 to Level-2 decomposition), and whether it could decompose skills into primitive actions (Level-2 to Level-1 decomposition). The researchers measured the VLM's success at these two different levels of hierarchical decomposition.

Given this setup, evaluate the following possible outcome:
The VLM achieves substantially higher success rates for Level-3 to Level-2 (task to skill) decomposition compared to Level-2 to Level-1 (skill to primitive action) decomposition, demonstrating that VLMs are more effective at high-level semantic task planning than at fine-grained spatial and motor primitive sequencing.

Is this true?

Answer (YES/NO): YES